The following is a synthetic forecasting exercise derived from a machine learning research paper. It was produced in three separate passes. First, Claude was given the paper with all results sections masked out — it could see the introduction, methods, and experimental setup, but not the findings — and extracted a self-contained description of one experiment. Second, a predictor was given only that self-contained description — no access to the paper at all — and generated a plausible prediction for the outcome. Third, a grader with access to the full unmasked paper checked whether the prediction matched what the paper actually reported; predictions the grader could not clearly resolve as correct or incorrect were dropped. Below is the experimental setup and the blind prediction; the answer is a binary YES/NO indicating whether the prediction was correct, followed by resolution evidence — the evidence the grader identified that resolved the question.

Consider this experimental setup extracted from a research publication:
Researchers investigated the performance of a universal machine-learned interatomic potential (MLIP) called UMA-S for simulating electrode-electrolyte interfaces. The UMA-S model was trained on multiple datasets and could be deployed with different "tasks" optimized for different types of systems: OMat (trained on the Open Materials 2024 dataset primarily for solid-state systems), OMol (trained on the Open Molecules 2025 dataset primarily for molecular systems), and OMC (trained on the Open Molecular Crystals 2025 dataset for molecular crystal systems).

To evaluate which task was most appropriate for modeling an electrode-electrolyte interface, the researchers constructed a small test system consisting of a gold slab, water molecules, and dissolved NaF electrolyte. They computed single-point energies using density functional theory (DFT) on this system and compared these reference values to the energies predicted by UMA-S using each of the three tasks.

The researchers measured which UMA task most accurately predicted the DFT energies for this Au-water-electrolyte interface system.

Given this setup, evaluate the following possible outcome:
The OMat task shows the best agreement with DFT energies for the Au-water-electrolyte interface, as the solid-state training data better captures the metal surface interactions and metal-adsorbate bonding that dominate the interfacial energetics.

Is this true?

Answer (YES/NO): YES